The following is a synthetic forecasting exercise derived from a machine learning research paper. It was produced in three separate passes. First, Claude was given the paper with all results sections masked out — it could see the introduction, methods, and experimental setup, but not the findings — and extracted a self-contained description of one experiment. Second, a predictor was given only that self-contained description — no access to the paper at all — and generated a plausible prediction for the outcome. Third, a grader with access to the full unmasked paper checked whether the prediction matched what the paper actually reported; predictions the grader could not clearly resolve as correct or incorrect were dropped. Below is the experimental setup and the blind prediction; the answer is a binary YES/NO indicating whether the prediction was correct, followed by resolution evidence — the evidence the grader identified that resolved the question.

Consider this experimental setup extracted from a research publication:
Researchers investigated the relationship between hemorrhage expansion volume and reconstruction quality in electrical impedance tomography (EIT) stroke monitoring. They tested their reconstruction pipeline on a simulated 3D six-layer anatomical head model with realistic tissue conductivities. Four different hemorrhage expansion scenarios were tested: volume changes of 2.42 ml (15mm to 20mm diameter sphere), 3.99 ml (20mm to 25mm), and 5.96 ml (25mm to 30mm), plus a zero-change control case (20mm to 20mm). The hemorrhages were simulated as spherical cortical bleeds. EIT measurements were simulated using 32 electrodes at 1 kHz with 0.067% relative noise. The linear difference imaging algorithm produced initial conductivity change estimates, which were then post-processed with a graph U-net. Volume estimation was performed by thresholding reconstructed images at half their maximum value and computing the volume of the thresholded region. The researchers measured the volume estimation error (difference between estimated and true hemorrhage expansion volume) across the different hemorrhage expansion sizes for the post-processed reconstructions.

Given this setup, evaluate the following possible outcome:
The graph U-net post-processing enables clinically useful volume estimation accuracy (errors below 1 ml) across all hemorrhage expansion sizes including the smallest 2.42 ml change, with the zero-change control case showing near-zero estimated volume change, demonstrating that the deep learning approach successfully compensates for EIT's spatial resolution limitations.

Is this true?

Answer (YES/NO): NO